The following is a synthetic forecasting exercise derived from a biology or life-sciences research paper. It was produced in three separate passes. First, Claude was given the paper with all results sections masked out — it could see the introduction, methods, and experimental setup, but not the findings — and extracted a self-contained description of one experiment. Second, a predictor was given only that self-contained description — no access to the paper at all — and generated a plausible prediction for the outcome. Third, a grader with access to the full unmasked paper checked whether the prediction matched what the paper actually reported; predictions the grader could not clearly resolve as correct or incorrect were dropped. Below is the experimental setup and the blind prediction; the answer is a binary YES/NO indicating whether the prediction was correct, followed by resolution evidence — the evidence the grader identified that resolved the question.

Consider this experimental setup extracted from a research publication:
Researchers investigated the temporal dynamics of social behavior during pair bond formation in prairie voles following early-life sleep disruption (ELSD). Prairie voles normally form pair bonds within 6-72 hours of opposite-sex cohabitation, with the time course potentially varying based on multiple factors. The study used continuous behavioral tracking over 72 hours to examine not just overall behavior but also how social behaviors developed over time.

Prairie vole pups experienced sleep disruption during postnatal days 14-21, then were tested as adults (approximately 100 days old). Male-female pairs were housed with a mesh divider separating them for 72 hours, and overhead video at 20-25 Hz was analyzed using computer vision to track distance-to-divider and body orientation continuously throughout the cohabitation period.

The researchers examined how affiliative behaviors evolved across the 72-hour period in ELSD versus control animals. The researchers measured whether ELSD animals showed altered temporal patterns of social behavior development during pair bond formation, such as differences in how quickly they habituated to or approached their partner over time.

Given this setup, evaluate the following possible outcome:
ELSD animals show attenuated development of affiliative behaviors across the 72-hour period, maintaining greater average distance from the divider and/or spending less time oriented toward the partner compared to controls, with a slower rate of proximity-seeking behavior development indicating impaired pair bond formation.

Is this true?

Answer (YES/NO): NO